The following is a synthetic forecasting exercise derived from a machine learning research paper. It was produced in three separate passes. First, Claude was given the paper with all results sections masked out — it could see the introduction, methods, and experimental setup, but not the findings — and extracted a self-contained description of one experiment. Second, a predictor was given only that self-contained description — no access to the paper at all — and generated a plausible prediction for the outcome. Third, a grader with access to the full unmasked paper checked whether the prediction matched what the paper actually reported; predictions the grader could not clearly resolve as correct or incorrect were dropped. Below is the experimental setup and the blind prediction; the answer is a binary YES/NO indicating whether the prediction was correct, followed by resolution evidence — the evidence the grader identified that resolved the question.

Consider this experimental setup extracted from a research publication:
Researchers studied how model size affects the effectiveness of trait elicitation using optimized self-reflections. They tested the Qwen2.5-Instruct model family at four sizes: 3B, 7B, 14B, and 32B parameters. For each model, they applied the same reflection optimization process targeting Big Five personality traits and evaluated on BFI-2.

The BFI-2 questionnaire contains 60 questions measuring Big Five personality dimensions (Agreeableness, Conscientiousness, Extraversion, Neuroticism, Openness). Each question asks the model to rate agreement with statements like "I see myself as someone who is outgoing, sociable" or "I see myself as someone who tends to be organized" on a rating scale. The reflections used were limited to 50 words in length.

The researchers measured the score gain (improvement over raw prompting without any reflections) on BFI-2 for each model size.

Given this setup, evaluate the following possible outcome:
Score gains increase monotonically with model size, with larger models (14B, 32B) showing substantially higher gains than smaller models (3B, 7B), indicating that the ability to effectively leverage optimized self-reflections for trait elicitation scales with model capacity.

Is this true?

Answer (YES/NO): NO